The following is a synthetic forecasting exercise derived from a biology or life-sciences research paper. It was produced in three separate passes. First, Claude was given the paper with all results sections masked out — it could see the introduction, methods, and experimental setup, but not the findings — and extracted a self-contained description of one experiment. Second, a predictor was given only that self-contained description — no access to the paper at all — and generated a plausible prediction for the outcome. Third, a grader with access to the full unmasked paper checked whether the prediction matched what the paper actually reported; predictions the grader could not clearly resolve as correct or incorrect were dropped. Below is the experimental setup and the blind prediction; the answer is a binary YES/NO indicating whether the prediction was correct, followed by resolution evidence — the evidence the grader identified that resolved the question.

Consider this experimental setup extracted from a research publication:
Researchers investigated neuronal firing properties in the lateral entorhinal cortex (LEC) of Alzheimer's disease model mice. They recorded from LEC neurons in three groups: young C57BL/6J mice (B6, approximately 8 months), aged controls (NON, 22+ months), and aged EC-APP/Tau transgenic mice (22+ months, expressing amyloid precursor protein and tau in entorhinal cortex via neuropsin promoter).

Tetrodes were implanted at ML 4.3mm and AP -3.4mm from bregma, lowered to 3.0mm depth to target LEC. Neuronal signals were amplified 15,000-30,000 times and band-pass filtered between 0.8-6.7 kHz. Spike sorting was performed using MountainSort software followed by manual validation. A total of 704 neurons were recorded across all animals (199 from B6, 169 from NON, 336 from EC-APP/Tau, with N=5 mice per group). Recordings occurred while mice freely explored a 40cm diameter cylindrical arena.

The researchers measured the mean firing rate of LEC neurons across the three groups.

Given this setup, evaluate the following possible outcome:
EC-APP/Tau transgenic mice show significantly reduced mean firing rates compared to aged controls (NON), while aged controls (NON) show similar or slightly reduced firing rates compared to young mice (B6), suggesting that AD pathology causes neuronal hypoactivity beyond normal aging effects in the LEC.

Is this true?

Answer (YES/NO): NO